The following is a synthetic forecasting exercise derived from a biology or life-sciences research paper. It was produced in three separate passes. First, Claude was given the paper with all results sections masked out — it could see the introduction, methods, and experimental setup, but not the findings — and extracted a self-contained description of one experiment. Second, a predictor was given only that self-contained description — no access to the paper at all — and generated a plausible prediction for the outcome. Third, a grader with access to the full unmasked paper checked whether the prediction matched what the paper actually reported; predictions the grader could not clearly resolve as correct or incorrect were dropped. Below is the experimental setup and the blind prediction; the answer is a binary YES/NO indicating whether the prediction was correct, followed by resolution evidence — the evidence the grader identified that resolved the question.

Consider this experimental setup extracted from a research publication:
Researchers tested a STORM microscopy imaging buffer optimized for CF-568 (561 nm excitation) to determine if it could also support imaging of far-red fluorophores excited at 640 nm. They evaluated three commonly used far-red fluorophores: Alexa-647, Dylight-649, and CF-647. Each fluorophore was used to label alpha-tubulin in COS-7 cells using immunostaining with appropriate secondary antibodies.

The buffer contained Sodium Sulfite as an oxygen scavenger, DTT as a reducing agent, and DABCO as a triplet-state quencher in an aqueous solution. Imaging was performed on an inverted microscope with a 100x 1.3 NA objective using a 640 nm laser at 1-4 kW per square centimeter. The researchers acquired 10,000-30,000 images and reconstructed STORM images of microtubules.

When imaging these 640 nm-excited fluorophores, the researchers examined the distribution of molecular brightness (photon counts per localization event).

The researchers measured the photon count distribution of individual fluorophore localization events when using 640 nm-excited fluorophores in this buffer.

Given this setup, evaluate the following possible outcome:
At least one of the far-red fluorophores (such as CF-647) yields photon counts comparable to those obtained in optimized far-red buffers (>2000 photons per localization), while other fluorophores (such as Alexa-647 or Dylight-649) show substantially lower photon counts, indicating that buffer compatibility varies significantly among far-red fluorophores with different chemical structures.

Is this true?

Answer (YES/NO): NO